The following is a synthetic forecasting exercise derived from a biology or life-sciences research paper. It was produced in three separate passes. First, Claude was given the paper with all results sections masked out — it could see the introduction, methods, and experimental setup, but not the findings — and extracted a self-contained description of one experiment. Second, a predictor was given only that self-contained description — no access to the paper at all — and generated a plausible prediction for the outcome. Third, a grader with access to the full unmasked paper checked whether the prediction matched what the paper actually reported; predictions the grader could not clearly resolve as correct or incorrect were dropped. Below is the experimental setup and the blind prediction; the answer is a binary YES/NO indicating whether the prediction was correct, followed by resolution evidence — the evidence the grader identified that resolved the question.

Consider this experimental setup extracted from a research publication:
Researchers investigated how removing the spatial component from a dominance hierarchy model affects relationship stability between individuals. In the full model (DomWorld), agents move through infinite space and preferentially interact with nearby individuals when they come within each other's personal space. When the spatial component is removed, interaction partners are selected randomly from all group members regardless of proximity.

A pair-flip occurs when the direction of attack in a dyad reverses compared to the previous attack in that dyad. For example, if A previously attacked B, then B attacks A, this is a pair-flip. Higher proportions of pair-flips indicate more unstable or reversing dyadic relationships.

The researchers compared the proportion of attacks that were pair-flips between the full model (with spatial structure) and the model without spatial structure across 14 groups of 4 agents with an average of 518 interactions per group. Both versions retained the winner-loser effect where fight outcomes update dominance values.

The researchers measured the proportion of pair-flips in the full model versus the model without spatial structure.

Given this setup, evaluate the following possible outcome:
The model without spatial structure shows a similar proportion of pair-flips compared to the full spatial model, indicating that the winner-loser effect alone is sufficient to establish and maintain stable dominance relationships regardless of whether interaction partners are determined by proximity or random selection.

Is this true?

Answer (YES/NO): NO